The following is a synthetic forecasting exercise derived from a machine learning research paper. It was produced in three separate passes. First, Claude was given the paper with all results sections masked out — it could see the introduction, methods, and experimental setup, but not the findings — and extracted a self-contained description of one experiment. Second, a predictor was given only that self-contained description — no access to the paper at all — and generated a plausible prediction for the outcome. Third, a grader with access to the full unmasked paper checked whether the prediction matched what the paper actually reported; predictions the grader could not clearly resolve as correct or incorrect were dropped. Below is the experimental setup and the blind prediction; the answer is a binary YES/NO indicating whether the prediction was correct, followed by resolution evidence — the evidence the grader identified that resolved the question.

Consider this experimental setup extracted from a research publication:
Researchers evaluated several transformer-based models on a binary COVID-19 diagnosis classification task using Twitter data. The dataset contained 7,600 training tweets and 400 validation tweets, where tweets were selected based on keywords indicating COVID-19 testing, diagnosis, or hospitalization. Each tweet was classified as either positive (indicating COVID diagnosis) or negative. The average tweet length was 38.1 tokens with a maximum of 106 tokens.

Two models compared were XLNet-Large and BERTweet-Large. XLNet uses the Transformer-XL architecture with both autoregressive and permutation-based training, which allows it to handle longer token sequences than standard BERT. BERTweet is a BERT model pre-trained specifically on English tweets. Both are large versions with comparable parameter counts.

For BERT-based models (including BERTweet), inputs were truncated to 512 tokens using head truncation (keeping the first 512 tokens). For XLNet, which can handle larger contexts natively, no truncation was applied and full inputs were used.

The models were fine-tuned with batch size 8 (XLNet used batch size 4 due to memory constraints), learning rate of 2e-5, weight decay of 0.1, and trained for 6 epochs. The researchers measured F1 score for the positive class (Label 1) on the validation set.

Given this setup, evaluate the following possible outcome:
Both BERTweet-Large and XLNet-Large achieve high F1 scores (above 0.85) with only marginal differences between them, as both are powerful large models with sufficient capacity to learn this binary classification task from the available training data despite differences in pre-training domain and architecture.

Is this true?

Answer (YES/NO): NO